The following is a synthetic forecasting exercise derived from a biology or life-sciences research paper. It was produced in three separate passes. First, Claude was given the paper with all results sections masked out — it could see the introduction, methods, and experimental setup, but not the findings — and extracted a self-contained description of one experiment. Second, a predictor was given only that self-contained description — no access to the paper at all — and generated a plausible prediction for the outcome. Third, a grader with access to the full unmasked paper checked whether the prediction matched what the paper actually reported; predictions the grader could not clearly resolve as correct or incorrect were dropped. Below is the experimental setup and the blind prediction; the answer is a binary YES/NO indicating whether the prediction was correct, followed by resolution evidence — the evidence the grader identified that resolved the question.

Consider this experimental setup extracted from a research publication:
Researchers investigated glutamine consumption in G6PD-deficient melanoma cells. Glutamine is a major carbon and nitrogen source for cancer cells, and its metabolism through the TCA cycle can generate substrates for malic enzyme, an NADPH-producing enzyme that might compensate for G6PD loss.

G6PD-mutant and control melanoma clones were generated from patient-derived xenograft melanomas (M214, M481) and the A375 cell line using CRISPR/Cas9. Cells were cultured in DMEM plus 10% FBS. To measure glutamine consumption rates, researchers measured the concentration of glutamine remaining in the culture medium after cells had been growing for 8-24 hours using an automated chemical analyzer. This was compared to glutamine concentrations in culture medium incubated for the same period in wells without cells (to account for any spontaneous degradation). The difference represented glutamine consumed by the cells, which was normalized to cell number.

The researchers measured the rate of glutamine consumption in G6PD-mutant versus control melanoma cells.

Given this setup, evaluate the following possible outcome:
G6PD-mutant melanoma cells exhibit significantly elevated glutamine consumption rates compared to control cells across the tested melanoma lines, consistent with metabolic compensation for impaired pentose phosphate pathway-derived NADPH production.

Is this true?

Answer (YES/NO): YES